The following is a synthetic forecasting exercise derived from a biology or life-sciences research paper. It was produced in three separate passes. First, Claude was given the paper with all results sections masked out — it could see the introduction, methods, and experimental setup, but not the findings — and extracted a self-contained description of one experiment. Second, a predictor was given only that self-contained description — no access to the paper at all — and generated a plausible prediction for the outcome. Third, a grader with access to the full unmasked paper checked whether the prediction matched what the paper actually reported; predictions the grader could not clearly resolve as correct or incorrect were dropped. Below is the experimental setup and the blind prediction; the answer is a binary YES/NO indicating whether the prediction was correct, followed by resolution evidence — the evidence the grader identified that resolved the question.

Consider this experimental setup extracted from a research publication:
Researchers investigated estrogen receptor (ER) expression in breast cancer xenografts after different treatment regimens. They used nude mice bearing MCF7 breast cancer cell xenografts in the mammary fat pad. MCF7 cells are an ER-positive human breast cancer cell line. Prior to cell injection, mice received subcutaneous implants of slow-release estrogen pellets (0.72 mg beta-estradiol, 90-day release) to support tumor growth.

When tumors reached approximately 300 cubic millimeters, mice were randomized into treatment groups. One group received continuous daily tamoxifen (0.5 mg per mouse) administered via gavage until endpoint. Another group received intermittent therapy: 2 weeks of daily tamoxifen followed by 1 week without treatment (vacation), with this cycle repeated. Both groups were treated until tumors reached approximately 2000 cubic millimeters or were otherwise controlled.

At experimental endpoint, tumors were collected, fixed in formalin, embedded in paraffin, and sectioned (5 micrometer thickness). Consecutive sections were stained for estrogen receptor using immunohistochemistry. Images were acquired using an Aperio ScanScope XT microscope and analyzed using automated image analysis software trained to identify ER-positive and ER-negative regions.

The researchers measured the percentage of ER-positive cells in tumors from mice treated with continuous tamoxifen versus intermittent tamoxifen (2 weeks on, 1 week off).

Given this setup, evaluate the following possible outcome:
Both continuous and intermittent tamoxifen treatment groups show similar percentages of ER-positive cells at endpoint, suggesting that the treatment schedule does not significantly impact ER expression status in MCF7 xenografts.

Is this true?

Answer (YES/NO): YES